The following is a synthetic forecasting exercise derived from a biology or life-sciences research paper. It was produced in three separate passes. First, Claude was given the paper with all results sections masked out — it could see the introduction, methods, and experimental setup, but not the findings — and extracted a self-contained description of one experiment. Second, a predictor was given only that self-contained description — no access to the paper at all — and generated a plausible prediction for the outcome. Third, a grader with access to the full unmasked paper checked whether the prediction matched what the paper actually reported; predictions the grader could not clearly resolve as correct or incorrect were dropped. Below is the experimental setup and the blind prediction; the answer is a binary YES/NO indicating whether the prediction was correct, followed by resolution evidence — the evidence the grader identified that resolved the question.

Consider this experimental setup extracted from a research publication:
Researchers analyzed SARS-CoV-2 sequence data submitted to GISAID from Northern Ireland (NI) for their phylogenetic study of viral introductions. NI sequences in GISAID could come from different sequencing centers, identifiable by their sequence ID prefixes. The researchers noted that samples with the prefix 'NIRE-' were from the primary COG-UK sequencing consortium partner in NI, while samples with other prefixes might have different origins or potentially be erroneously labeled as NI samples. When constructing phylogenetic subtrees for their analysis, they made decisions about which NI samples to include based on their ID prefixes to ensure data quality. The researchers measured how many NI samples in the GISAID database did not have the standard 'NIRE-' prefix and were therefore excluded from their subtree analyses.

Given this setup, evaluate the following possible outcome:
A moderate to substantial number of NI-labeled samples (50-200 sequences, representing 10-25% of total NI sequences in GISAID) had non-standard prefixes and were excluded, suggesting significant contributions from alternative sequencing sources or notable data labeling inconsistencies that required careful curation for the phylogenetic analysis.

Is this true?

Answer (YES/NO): NO